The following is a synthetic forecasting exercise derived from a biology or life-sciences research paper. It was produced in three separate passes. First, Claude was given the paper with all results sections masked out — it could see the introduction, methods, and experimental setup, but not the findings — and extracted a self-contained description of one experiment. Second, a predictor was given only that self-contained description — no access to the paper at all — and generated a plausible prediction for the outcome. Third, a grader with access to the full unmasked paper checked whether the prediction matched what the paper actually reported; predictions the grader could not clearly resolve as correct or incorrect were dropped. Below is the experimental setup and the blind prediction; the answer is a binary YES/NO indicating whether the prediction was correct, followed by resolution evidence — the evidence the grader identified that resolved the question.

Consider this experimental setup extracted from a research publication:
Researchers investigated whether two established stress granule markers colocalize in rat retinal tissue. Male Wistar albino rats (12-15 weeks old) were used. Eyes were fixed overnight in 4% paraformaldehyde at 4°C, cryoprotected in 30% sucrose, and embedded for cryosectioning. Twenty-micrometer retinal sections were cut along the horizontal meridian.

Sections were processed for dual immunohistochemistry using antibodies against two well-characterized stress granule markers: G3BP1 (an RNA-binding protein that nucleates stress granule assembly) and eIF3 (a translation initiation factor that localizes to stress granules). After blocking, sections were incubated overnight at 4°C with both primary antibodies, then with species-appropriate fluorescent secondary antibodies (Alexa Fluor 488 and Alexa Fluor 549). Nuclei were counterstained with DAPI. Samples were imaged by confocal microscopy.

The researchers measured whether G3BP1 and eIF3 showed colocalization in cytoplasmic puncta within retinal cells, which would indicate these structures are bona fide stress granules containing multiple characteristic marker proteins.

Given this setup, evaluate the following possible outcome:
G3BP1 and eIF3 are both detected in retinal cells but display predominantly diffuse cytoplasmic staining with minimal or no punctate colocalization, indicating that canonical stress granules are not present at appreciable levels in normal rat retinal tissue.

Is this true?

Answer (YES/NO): NO